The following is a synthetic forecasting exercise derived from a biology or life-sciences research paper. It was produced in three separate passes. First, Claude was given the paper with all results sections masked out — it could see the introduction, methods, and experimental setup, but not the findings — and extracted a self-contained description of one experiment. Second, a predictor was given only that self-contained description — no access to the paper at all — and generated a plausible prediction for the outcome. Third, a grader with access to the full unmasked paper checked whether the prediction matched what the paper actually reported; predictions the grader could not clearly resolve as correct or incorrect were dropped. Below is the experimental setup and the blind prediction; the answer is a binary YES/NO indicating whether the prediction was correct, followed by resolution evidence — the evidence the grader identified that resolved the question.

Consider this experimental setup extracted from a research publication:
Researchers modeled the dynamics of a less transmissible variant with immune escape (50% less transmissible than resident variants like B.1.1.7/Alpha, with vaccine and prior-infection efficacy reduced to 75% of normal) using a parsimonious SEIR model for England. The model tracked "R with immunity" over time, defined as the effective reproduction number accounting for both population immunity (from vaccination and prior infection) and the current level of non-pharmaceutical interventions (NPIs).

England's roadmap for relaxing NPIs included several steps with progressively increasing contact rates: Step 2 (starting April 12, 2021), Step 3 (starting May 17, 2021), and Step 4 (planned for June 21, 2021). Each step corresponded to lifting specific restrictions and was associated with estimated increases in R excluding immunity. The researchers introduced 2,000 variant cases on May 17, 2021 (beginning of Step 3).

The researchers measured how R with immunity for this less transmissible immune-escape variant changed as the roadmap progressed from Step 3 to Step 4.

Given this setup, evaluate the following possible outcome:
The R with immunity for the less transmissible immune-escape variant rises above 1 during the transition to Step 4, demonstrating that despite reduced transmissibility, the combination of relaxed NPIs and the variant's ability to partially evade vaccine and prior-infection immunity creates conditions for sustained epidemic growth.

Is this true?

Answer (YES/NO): YES